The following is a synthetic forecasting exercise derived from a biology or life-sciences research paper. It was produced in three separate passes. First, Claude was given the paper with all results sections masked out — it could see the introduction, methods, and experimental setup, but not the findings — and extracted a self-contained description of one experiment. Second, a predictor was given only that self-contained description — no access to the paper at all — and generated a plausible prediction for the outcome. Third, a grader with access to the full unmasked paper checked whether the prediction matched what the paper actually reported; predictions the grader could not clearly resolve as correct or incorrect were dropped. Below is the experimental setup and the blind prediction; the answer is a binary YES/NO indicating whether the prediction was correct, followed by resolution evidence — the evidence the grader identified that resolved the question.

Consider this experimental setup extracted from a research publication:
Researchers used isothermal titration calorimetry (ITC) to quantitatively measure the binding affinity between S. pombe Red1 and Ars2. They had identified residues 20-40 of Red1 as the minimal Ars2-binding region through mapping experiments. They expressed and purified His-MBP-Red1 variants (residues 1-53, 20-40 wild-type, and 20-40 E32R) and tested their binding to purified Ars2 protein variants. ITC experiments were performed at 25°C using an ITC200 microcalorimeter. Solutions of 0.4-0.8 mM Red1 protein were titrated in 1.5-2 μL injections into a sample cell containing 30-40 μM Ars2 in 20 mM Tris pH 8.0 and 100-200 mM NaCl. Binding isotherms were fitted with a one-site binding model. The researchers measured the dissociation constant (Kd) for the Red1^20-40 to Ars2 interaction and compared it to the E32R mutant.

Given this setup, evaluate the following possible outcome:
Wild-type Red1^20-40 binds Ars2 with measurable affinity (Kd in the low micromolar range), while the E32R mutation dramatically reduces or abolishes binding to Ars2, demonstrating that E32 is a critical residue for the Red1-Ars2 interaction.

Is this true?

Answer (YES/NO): YES